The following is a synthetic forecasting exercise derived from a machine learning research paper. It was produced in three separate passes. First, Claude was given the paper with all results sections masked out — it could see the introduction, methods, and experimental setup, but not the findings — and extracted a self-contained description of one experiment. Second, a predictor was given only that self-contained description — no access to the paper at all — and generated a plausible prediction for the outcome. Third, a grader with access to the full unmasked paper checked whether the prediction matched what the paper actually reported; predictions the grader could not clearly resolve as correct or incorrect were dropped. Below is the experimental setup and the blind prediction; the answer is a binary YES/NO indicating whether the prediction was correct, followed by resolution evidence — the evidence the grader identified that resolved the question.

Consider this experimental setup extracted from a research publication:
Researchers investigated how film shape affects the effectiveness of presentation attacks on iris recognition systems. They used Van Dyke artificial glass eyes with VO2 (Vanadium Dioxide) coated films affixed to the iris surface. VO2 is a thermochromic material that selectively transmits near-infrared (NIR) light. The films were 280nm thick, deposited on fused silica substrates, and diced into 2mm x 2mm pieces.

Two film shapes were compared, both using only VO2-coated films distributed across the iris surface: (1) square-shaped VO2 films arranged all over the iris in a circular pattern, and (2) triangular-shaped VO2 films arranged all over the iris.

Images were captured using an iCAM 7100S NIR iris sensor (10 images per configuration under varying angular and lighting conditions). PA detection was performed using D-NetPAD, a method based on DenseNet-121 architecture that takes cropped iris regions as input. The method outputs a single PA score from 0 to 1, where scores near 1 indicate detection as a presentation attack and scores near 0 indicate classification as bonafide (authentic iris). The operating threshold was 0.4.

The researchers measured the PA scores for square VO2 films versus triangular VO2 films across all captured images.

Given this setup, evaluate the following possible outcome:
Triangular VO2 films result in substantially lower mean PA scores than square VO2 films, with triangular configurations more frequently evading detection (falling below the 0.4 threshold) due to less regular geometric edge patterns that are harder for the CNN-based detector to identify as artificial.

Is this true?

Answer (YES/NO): NO